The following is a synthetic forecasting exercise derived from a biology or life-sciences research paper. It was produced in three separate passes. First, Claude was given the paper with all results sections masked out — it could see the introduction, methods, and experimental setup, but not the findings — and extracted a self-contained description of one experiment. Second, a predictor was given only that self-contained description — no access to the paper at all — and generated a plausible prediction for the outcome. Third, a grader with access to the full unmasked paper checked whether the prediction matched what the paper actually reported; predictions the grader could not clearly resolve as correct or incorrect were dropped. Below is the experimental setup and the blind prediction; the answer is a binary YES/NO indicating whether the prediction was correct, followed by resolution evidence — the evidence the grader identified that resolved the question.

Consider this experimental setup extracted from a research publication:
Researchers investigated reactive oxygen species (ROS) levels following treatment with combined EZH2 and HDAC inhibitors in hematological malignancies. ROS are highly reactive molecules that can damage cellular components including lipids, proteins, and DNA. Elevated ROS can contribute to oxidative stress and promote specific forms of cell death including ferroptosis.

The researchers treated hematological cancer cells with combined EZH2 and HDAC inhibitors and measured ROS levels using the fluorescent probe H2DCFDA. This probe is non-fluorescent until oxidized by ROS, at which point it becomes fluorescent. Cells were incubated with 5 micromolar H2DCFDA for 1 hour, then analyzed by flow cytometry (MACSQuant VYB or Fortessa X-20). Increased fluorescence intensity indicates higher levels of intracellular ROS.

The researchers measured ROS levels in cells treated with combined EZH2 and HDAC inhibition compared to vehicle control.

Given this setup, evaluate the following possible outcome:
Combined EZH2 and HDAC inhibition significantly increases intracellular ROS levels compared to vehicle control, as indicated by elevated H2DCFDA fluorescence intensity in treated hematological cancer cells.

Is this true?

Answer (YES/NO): YES